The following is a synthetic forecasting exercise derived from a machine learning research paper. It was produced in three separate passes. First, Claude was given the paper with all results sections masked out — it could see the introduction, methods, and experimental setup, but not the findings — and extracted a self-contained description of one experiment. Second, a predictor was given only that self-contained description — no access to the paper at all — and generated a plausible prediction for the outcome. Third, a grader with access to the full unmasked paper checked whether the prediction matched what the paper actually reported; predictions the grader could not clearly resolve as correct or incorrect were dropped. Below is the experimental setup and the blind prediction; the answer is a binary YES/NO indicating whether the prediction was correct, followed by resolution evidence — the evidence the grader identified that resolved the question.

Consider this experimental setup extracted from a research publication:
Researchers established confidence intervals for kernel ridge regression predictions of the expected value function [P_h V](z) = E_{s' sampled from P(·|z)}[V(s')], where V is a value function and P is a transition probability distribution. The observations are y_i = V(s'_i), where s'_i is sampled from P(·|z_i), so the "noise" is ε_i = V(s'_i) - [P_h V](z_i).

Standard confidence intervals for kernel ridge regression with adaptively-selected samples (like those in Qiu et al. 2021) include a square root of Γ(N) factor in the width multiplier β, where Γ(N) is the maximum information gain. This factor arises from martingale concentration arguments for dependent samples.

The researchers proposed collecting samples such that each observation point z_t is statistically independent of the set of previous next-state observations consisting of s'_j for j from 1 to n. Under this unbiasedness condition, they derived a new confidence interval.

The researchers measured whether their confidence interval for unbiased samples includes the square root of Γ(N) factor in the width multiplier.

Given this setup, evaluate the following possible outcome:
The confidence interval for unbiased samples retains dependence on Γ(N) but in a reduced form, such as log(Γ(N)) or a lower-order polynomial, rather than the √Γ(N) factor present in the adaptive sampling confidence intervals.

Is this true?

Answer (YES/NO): NO